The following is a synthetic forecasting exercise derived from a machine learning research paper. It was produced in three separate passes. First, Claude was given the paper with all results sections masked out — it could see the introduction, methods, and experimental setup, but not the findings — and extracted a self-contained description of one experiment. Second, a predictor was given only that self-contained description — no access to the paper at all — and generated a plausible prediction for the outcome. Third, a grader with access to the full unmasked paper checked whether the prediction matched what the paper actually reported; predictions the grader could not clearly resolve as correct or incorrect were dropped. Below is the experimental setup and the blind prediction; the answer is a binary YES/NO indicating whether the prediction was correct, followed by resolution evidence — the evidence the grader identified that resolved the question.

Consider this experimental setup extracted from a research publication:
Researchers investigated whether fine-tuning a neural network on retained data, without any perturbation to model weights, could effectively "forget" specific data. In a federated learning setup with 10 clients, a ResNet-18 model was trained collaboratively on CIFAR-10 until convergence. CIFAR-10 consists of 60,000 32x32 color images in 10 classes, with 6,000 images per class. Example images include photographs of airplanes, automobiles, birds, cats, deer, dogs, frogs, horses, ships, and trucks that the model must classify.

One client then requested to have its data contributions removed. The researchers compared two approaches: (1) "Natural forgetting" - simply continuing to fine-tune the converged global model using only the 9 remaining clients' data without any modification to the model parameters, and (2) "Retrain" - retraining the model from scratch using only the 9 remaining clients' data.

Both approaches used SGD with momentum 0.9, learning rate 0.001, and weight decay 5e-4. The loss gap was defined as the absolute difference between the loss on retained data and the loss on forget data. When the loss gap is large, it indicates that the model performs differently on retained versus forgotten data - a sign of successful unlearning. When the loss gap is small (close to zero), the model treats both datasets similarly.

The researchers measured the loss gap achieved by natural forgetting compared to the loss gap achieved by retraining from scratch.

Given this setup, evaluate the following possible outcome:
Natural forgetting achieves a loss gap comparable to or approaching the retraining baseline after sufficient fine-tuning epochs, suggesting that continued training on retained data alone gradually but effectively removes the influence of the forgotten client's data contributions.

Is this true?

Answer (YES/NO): NO